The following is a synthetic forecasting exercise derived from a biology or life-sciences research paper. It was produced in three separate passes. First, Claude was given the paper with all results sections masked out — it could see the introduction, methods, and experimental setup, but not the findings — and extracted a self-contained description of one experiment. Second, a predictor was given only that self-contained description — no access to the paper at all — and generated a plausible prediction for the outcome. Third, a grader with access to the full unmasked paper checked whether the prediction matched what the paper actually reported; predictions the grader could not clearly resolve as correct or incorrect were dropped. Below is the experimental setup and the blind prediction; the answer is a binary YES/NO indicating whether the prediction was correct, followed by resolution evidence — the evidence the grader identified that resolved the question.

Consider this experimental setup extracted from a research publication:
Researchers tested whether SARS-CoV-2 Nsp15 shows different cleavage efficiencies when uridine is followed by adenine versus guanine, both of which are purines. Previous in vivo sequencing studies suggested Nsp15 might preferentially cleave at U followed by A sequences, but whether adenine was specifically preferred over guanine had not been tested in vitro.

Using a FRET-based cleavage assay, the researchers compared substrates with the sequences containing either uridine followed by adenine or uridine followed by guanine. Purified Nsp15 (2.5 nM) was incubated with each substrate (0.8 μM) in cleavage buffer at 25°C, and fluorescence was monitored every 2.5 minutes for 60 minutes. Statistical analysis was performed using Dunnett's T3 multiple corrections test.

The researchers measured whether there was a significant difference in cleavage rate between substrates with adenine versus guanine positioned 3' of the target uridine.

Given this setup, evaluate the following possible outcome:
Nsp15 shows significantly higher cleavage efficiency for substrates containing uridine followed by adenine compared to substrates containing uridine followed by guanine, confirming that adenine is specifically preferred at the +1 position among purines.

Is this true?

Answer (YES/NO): NO